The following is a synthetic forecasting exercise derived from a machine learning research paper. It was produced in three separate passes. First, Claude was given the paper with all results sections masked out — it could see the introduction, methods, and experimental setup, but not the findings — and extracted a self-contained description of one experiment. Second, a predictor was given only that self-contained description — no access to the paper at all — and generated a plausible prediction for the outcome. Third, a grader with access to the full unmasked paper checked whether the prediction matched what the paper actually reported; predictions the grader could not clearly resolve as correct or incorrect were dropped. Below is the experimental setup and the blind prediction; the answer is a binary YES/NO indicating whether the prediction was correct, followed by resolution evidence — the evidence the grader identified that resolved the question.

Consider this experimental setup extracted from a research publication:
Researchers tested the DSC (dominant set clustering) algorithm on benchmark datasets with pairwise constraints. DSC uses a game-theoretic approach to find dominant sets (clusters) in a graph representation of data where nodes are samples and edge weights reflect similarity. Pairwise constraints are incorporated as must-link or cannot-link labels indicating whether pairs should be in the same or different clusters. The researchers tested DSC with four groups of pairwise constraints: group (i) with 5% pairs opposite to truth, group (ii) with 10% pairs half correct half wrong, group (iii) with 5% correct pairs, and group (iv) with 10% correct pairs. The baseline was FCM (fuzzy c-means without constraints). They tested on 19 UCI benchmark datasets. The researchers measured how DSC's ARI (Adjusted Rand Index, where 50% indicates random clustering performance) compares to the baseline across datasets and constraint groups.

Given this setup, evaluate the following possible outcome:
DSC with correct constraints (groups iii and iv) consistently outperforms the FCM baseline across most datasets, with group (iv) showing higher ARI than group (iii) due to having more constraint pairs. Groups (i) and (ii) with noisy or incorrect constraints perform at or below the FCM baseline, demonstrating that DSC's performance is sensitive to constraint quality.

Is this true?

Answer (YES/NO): NO